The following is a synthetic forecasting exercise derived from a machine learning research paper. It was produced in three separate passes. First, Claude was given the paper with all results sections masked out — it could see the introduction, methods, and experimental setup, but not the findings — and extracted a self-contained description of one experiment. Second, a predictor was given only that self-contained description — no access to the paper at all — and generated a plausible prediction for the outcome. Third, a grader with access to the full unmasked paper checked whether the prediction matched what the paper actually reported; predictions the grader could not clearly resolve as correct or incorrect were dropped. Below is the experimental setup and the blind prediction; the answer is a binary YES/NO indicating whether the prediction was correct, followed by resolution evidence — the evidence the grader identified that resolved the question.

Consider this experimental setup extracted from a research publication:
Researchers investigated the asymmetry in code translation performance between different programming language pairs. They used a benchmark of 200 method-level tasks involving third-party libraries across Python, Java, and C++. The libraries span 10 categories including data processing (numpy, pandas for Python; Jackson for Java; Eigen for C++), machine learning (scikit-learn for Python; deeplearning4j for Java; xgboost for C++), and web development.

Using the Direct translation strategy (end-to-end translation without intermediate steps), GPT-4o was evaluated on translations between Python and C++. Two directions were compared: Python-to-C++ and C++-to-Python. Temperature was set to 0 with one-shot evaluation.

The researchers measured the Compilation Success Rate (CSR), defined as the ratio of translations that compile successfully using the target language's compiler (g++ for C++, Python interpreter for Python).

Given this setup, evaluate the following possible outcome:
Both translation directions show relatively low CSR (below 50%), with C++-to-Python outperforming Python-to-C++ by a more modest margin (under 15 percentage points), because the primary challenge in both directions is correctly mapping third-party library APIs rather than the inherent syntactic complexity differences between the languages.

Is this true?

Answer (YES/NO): NO